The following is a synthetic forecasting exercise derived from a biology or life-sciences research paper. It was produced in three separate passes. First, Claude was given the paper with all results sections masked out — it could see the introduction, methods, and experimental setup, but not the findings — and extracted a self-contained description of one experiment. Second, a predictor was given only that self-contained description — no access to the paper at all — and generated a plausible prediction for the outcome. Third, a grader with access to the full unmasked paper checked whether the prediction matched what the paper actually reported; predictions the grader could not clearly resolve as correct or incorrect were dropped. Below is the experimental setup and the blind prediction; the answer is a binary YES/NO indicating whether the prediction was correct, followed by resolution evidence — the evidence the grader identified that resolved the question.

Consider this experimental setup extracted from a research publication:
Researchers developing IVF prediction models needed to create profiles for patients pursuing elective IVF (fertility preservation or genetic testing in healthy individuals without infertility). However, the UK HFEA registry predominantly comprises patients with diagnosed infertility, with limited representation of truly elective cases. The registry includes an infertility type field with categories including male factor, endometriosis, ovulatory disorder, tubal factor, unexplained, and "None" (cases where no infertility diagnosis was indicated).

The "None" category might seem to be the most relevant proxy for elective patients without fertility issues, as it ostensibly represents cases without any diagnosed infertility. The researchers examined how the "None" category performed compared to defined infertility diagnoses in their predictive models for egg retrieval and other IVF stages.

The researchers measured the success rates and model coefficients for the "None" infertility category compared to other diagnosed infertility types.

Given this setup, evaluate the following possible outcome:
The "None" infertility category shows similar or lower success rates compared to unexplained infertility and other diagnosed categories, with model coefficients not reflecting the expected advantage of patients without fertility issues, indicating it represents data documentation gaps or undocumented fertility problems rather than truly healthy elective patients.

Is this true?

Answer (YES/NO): YES